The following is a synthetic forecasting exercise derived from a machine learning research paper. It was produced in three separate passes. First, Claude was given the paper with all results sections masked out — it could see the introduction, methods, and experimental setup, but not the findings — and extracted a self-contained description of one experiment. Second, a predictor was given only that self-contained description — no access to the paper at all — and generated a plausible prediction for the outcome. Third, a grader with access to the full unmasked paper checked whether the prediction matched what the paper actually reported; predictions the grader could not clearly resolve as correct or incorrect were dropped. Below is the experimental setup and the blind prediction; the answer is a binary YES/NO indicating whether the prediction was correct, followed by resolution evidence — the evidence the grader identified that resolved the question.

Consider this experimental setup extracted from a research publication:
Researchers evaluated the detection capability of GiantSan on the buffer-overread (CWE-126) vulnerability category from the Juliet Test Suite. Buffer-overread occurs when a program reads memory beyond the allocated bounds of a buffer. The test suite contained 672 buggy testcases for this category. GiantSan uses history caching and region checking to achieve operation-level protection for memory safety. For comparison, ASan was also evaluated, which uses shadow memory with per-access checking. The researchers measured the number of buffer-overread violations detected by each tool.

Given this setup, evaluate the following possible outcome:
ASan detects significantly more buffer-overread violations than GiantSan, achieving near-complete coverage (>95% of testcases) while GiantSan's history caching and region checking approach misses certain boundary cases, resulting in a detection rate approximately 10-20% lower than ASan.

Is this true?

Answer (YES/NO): NO